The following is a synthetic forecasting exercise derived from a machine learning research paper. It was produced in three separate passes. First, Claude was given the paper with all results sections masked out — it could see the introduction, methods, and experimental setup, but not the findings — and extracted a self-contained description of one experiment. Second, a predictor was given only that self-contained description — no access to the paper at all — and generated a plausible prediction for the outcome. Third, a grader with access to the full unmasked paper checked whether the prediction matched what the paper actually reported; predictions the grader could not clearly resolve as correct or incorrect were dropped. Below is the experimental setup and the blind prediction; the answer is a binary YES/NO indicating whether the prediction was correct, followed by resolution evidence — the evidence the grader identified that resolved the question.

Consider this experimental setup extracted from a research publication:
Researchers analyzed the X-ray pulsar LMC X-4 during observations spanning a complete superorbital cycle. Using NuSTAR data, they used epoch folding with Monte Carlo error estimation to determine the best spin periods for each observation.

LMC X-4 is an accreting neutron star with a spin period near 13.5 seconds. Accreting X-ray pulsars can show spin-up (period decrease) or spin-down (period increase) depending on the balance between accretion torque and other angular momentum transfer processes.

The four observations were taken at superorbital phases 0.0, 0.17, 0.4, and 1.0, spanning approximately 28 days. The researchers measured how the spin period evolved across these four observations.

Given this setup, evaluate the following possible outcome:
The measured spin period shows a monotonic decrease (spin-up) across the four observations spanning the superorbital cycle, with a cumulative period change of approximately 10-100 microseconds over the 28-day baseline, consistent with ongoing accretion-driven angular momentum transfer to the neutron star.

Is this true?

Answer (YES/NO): NO